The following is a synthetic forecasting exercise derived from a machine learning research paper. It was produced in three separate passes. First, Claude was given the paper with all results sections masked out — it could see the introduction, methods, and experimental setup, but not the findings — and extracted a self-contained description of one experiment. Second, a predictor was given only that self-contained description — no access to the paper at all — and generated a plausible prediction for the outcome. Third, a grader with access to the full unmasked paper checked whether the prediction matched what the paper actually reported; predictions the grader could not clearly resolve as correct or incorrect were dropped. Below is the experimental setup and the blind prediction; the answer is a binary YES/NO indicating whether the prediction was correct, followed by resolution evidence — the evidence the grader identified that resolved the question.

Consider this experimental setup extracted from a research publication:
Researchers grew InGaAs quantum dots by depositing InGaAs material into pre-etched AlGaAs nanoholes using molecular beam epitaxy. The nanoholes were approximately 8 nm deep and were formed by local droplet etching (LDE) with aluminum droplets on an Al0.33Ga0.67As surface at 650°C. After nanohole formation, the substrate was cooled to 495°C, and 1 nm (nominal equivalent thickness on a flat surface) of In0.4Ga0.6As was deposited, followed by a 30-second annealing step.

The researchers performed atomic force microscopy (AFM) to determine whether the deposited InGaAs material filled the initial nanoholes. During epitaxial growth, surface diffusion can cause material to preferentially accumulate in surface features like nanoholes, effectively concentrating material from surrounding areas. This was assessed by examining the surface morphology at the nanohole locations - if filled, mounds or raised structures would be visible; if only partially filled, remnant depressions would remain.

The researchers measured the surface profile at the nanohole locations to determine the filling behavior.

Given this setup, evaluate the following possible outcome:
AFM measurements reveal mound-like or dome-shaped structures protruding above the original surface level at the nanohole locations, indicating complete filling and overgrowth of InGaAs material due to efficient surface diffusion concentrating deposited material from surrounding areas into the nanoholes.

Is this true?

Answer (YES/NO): YES